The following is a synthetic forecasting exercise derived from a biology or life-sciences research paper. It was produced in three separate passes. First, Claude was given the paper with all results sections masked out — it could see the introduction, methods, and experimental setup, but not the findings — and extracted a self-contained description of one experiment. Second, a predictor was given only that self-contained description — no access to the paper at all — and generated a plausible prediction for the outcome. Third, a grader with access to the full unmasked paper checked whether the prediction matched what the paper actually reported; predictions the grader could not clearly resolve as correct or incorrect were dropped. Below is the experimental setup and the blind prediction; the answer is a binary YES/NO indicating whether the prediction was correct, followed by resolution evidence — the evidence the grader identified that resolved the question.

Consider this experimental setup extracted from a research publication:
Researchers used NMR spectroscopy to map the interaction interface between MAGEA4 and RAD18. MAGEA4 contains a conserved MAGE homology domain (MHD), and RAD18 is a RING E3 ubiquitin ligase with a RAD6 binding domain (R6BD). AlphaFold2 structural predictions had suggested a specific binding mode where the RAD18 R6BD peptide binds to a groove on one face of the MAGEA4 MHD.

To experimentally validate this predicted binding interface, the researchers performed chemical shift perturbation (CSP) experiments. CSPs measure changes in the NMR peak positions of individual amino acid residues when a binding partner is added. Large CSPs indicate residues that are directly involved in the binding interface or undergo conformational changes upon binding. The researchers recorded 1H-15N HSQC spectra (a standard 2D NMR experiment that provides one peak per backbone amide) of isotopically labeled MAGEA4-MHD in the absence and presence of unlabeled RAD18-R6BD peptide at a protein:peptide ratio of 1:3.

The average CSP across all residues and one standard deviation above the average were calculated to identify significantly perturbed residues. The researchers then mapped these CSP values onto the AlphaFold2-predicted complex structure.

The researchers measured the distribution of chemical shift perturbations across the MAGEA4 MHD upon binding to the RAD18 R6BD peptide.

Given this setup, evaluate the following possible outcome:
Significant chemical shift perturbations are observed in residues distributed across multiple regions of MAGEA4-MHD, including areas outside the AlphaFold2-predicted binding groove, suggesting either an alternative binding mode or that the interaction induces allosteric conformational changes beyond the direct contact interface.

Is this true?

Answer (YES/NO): NO